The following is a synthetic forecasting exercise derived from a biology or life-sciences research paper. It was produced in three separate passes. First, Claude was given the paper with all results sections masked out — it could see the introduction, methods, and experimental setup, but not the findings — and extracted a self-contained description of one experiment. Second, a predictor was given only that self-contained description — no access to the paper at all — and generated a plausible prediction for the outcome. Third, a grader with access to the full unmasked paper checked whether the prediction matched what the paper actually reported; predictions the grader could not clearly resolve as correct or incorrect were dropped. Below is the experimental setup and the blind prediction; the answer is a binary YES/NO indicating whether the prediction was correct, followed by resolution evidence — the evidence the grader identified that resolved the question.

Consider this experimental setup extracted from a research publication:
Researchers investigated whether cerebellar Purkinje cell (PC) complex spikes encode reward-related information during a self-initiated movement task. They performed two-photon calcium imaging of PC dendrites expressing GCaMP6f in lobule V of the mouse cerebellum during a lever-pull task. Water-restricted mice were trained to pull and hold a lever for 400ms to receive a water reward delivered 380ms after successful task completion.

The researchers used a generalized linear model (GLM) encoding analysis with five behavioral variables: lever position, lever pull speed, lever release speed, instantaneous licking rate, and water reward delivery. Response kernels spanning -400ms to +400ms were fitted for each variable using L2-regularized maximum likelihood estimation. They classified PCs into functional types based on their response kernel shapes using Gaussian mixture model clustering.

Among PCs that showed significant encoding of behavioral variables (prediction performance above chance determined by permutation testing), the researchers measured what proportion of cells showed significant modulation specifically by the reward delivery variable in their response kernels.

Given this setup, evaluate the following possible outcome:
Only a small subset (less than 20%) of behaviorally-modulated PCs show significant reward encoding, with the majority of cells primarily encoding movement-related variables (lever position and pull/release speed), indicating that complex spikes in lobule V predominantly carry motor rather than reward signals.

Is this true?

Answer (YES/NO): NO